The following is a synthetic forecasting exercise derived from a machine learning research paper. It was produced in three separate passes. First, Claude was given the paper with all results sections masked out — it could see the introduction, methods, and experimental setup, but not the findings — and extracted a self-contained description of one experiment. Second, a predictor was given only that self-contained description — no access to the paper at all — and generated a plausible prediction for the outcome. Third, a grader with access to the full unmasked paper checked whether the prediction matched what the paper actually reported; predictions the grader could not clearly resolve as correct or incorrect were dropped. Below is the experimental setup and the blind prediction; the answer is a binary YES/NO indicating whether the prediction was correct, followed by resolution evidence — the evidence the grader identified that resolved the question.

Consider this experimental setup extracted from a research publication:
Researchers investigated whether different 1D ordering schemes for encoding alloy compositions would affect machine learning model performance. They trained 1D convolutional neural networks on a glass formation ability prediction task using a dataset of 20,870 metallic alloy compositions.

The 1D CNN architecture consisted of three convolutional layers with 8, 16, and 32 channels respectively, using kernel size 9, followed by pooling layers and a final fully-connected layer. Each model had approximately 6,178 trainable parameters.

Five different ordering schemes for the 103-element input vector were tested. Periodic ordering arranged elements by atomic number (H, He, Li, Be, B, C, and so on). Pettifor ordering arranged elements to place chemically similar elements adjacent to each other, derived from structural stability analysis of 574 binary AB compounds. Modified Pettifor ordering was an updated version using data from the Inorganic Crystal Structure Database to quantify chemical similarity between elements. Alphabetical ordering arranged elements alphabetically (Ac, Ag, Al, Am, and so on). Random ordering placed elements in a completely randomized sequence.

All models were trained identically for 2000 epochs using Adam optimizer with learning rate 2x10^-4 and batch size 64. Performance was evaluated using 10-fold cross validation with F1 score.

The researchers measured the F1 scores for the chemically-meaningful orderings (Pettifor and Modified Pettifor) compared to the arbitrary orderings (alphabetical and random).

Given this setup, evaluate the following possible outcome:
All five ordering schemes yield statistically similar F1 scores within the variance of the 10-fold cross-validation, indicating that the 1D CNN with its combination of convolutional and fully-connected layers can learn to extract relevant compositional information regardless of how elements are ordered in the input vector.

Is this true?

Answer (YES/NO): NO